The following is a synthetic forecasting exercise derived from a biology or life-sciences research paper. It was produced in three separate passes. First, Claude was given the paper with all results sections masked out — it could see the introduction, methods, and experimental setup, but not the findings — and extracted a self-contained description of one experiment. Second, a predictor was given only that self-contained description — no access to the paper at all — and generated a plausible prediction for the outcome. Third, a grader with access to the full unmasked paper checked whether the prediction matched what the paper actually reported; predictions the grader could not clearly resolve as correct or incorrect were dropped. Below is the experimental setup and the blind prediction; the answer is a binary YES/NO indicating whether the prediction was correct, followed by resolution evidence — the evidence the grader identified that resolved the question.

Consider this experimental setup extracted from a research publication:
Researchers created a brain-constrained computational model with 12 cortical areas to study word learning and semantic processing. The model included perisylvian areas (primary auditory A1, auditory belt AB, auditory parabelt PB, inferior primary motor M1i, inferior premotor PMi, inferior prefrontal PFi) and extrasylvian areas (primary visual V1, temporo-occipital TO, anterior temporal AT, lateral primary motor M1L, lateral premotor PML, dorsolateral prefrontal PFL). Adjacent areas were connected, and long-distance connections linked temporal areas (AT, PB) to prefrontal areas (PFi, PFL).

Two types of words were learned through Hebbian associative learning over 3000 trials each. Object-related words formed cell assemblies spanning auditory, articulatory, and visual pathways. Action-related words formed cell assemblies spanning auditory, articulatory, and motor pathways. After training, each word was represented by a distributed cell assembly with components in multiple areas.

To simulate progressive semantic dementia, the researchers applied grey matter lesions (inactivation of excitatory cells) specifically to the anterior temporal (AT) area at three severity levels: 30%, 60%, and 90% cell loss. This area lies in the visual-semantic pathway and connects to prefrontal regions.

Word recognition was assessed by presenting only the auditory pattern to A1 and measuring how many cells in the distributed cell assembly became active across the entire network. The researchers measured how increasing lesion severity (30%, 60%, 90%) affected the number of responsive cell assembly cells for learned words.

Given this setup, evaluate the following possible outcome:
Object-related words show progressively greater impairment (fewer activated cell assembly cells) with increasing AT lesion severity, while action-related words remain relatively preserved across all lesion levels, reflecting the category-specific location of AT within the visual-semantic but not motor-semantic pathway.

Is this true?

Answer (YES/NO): NO